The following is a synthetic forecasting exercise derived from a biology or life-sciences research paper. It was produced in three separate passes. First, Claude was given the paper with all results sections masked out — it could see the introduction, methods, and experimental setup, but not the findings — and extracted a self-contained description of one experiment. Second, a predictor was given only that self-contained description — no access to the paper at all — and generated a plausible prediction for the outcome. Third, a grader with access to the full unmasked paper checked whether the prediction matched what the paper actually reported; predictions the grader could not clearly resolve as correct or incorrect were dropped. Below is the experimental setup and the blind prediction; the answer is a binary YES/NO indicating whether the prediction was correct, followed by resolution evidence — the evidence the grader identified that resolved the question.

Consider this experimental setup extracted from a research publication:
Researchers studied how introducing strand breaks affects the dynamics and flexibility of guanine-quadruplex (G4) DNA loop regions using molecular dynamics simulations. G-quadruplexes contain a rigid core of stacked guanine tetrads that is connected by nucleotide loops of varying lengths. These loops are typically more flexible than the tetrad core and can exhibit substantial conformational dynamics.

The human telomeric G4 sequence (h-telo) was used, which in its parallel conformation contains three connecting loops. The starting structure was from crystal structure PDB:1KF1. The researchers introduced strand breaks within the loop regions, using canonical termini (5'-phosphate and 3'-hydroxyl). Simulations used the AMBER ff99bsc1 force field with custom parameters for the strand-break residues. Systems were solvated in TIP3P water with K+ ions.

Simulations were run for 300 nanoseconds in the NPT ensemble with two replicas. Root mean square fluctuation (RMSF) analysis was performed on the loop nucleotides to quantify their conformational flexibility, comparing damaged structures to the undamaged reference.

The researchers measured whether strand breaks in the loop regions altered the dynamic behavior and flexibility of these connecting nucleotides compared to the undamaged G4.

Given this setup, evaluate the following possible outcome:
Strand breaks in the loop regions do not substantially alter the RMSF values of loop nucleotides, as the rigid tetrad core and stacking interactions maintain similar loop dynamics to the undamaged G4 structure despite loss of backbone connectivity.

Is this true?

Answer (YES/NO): NO